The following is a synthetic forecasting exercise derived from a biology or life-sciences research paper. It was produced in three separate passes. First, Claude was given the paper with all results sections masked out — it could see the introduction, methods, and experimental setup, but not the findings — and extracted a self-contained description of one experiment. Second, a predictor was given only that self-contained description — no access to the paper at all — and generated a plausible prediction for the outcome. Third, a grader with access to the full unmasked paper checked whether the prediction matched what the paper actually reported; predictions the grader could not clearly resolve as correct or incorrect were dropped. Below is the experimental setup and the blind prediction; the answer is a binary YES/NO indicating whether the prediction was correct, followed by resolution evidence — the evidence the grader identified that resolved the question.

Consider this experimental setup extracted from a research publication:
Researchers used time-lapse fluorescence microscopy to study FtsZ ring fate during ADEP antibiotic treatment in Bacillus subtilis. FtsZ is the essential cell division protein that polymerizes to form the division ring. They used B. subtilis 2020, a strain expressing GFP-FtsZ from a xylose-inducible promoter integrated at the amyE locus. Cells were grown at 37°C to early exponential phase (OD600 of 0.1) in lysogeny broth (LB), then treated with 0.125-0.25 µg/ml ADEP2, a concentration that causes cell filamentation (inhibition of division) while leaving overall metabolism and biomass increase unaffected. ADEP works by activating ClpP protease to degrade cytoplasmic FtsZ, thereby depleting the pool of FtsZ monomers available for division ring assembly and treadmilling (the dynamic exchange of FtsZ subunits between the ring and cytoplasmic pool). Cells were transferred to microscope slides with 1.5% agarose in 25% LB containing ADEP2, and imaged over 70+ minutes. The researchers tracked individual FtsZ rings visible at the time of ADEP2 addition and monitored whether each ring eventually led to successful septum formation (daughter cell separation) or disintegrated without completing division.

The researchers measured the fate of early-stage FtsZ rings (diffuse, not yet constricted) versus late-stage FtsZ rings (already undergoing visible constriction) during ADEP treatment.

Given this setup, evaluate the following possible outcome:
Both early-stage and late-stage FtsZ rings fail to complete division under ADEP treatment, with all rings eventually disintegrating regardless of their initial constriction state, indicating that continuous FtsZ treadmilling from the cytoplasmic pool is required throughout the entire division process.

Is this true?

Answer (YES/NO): NO